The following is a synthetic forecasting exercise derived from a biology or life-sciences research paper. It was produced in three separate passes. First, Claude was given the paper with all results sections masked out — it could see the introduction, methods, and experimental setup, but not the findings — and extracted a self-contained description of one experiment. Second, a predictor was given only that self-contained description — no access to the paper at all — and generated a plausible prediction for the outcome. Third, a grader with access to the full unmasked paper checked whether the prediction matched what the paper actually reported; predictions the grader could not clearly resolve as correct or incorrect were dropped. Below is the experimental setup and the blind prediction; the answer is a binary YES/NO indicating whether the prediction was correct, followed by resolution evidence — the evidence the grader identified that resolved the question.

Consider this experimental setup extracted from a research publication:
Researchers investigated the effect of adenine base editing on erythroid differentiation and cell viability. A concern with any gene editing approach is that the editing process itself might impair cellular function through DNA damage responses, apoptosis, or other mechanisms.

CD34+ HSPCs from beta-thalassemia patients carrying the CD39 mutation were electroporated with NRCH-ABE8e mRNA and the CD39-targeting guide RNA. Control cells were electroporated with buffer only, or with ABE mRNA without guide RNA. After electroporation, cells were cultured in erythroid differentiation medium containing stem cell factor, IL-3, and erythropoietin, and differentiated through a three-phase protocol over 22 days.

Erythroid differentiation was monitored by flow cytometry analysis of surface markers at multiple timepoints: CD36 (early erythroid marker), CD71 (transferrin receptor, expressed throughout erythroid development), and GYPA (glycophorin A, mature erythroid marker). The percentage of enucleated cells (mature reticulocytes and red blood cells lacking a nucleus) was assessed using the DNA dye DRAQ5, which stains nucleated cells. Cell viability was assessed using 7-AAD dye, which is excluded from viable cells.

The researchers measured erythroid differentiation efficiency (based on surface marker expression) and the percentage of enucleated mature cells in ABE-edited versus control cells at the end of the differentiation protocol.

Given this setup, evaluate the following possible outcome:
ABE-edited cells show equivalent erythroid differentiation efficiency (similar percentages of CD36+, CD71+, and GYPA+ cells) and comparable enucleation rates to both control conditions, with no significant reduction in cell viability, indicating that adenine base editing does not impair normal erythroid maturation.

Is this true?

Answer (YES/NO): NO